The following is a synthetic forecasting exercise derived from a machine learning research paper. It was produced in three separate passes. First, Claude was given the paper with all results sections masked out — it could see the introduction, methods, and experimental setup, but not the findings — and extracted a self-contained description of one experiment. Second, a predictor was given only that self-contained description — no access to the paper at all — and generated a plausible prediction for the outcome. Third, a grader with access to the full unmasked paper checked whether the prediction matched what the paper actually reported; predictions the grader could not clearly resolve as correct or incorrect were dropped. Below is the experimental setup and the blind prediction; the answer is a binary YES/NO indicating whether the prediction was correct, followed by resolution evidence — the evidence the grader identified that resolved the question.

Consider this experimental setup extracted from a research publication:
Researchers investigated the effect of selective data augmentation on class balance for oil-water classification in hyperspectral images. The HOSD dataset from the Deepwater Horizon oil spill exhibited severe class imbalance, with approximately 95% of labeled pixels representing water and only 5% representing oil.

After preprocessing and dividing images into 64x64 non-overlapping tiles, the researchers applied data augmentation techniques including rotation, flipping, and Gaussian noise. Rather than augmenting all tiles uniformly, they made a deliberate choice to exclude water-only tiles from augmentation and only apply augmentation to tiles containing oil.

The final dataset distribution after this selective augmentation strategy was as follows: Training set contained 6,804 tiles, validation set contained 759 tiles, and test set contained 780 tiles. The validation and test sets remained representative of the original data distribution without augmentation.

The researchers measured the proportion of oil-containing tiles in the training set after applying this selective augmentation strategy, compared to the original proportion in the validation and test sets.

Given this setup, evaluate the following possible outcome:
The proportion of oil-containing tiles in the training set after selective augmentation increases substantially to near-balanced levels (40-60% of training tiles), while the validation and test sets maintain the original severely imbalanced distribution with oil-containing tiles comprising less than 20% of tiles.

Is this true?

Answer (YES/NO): NO